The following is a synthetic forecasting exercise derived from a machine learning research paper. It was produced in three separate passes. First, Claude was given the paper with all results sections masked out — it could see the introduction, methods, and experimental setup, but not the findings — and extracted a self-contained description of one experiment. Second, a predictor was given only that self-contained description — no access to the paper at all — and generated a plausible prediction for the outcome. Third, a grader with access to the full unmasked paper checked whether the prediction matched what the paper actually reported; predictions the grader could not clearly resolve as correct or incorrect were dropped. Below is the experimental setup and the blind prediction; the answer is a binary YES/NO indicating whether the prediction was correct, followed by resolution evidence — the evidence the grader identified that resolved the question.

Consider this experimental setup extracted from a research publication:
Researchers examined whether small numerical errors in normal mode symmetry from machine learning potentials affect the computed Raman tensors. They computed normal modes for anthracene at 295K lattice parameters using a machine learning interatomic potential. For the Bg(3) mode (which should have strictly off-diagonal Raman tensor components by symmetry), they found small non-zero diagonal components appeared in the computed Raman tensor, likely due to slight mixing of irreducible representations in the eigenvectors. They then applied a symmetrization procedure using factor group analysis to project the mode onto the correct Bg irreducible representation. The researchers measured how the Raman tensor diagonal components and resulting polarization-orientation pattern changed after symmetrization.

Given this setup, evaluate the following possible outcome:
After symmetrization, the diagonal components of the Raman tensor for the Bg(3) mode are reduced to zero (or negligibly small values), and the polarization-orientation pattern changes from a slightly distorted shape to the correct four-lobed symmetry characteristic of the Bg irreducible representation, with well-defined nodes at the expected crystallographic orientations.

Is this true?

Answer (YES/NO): NO